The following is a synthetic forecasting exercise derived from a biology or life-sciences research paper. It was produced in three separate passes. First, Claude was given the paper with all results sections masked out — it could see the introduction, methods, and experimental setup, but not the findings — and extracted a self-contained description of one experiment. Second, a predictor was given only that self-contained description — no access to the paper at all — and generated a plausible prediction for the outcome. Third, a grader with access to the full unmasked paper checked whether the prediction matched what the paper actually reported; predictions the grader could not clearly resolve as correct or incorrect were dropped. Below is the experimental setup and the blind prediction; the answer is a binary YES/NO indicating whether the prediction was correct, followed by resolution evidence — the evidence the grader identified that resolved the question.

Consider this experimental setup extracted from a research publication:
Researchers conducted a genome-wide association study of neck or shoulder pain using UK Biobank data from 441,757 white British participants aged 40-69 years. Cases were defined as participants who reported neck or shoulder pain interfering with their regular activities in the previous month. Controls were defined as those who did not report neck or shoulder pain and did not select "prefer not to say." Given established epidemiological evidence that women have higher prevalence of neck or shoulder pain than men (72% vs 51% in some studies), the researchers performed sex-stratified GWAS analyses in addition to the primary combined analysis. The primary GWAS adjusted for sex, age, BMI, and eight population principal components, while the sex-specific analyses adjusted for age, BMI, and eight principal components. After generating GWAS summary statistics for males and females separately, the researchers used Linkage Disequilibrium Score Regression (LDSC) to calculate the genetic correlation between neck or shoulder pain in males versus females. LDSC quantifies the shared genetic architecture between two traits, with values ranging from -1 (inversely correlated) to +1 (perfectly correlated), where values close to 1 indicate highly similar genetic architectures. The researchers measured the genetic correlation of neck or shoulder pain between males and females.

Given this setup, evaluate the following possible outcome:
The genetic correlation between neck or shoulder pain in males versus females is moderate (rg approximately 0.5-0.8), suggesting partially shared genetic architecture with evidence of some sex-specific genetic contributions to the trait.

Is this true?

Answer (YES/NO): YES